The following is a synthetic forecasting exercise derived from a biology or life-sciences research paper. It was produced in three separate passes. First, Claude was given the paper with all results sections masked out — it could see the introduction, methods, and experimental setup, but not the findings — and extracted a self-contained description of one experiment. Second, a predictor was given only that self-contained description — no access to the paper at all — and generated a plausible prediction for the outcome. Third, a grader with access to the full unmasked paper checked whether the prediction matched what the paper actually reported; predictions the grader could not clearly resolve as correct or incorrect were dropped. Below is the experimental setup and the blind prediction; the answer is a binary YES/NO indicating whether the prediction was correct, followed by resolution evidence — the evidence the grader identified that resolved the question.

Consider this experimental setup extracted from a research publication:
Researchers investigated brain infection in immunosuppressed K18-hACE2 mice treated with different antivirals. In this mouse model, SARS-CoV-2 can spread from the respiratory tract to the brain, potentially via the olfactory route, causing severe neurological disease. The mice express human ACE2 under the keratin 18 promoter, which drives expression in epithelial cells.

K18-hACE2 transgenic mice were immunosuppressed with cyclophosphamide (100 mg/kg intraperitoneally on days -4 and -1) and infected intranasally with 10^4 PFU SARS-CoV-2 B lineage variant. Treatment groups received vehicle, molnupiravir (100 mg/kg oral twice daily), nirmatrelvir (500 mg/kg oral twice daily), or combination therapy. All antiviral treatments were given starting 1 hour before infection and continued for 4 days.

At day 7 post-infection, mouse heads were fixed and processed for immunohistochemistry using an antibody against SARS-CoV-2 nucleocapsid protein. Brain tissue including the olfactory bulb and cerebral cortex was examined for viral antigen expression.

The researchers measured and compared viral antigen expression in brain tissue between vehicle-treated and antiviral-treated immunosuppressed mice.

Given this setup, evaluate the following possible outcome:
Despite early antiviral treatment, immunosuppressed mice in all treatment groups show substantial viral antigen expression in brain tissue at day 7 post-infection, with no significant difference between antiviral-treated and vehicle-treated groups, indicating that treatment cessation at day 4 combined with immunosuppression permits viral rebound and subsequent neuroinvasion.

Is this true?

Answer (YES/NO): NO